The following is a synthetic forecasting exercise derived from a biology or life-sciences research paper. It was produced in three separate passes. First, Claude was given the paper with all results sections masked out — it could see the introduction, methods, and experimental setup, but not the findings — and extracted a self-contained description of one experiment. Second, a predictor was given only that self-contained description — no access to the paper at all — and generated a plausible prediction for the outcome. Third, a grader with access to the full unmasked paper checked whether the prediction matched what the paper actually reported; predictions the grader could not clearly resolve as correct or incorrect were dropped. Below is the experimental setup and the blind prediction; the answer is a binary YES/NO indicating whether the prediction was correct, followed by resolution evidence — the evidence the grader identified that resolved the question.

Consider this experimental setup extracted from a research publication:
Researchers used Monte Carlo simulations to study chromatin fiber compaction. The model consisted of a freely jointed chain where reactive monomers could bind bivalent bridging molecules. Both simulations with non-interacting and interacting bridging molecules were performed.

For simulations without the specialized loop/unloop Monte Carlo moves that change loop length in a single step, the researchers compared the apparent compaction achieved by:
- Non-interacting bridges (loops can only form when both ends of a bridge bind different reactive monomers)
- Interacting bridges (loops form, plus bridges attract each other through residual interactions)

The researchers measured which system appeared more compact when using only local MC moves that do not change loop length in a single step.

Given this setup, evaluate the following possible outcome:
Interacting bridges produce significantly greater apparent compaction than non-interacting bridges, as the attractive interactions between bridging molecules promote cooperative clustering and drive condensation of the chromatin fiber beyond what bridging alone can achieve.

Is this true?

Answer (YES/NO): NO